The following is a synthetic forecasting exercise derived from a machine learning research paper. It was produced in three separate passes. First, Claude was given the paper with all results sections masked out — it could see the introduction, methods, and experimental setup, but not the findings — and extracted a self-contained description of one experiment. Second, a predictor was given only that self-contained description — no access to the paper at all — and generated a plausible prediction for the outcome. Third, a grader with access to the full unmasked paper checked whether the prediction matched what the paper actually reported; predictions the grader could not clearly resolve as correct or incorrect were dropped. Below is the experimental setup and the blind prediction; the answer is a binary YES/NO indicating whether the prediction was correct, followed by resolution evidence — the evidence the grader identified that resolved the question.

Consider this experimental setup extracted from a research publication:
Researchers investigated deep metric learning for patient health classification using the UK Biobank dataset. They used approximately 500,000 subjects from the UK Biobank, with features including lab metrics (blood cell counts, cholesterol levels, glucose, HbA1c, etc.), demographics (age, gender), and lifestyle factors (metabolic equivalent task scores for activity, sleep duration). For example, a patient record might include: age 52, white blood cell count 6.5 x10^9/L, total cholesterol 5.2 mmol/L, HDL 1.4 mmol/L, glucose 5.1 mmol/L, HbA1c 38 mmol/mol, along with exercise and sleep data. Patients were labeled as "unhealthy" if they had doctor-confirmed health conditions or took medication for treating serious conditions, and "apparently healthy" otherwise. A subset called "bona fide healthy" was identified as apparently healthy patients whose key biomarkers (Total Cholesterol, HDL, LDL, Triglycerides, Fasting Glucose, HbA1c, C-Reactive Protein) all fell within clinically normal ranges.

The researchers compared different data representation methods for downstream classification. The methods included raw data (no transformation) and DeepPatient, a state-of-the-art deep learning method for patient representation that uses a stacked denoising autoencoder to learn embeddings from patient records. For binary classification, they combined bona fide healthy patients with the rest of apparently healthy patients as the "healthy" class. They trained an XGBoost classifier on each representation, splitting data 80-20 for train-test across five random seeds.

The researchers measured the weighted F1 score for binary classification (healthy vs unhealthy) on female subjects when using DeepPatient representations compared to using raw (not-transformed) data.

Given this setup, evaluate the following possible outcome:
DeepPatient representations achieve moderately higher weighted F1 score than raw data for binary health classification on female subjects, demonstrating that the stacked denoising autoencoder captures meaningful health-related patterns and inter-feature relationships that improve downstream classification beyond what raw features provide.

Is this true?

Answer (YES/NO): NO